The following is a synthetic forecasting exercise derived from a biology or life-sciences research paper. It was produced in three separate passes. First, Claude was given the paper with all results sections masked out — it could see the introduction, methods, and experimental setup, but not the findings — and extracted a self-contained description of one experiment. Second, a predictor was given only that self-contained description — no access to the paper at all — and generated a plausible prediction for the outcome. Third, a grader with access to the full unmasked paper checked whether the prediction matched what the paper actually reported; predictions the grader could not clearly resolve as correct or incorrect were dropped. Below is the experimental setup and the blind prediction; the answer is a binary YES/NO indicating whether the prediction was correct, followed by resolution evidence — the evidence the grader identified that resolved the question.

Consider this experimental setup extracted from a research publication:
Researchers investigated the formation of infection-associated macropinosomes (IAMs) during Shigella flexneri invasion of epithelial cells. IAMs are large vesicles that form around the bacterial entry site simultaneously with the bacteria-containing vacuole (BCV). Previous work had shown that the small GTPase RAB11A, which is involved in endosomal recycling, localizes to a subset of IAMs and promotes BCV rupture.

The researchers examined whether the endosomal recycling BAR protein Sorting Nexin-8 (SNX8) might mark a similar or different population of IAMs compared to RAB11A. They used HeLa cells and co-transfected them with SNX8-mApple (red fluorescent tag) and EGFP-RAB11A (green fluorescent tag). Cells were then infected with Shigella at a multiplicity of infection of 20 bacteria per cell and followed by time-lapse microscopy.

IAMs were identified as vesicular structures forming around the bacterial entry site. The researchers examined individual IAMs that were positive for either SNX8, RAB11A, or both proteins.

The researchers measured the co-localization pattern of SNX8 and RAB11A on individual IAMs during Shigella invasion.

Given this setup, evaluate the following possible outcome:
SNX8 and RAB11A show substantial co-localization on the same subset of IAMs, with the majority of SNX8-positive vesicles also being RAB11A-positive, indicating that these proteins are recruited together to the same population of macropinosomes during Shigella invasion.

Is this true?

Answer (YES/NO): NO